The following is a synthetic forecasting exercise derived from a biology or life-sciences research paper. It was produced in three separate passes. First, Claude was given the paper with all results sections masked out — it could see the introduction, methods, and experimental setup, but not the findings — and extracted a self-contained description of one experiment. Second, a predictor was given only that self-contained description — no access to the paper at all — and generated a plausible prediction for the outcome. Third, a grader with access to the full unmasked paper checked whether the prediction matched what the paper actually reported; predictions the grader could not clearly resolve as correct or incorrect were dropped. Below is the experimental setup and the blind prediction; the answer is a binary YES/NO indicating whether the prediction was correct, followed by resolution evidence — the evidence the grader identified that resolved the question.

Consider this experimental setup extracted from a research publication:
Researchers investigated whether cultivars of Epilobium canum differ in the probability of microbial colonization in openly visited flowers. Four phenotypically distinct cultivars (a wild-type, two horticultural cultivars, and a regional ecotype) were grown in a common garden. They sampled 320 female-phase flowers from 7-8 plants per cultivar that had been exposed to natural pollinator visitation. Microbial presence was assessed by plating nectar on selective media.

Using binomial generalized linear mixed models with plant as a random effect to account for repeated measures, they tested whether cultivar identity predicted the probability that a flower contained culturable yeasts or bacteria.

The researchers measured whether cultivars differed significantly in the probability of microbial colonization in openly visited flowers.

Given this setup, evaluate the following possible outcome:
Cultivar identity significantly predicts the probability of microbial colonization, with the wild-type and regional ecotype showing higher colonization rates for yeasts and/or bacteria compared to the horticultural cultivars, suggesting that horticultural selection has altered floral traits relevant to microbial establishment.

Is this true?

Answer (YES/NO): NO